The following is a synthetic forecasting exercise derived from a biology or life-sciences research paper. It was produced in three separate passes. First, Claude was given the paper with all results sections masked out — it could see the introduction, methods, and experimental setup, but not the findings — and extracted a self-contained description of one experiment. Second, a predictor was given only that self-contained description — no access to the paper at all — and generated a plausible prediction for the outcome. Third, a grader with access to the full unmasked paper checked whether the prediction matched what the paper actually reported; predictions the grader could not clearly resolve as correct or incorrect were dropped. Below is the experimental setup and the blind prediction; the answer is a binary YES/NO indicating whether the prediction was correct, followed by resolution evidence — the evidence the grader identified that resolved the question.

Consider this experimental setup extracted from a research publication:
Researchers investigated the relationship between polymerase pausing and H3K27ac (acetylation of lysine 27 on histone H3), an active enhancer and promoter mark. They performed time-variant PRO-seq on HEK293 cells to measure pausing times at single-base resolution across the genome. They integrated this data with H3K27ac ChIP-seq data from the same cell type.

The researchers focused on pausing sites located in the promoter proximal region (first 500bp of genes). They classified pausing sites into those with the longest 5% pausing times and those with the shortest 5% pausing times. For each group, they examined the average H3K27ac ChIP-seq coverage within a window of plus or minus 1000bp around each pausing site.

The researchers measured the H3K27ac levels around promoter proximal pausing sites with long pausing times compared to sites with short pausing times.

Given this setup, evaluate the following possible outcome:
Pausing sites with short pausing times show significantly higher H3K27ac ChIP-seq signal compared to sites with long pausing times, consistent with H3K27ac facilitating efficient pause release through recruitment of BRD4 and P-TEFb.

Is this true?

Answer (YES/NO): NO